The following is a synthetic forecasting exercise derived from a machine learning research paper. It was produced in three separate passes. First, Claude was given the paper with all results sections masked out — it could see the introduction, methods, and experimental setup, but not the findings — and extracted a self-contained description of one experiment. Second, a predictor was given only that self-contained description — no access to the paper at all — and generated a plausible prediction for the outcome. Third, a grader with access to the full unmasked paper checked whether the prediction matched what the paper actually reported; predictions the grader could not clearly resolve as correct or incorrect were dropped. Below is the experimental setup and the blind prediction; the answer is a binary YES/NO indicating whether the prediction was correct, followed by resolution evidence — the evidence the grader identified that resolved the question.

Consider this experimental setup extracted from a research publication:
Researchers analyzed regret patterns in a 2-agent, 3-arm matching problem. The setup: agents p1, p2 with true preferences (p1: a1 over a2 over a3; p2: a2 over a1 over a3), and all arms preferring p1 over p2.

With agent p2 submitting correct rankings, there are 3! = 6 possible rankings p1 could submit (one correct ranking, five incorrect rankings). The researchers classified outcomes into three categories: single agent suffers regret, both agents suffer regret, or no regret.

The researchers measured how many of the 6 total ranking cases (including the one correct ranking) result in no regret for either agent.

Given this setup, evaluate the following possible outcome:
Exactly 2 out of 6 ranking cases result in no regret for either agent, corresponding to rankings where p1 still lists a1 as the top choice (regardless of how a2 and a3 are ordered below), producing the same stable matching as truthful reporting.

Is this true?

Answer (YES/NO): YES